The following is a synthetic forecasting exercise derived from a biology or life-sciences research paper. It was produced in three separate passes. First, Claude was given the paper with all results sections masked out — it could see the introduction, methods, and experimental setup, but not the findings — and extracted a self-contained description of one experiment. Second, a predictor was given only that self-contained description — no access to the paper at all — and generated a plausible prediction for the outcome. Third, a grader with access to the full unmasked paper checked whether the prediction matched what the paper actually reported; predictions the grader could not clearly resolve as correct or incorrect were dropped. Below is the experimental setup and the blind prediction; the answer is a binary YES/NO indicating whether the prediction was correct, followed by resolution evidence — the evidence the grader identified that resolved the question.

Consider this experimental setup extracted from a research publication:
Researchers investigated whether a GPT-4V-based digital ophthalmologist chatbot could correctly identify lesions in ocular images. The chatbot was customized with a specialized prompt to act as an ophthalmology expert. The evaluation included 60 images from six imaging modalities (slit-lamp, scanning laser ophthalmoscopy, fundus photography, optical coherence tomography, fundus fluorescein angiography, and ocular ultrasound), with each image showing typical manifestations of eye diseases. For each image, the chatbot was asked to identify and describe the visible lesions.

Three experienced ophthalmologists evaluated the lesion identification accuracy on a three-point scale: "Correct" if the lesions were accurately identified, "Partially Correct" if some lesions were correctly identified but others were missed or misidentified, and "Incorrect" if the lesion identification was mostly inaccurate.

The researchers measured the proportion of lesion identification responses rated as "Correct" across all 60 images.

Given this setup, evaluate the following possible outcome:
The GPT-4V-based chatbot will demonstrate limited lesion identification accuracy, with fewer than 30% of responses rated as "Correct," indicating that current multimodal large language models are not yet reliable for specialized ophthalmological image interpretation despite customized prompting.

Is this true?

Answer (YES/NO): YES